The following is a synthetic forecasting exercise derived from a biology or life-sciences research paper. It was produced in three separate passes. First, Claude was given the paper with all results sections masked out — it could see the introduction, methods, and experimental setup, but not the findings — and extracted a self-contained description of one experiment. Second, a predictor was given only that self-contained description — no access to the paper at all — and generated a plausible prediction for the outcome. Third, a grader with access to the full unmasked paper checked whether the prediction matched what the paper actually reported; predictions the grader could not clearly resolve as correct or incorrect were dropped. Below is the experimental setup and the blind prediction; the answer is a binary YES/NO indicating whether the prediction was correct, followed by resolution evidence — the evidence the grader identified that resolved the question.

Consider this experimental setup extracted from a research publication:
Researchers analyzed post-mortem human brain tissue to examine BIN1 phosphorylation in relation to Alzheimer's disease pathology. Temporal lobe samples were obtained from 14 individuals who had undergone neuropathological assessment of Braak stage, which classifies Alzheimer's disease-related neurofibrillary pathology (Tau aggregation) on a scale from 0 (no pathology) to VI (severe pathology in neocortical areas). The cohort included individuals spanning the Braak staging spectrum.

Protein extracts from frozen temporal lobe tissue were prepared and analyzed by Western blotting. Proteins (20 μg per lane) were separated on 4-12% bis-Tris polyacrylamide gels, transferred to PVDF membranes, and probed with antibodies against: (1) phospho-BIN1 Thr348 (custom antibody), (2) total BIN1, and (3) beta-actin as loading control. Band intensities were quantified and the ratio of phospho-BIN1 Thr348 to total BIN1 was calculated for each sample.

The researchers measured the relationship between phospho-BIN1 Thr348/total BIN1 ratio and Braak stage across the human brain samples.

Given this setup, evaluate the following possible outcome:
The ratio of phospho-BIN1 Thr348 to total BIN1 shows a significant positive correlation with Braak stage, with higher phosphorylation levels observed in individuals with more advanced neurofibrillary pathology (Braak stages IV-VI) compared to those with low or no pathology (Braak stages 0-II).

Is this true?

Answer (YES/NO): NO